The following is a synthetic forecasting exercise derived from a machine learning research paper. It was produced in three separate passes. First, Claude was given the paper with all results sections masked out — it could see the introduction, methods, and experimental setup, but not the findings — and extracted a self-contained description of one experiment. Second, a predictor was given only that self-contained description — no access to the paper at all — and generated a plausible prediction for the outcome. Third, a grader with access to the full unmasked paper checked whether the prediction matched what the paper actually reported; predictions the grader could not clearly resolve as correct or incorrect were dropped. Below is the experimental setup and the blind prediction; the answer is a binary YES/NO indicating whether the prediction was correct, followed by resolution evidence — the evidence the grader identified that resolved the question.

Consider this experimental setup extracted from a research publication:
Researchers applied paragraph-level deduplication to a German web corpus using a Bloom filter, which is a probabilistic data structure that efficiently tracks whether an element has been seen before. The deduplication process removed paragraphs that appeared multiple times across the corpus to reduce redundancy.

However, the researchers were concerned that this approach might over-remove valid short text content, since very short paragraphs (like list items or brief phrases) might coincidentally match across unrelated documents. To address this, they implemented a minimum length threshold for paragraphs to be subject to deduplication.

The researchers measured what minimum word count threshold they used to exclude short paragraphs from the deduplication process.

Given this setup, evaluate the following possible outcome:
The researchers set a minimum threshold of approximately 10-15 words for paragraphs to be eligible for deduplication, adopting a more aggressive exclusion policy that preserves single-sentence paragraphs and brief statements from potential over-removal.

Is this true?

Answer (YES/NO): NO